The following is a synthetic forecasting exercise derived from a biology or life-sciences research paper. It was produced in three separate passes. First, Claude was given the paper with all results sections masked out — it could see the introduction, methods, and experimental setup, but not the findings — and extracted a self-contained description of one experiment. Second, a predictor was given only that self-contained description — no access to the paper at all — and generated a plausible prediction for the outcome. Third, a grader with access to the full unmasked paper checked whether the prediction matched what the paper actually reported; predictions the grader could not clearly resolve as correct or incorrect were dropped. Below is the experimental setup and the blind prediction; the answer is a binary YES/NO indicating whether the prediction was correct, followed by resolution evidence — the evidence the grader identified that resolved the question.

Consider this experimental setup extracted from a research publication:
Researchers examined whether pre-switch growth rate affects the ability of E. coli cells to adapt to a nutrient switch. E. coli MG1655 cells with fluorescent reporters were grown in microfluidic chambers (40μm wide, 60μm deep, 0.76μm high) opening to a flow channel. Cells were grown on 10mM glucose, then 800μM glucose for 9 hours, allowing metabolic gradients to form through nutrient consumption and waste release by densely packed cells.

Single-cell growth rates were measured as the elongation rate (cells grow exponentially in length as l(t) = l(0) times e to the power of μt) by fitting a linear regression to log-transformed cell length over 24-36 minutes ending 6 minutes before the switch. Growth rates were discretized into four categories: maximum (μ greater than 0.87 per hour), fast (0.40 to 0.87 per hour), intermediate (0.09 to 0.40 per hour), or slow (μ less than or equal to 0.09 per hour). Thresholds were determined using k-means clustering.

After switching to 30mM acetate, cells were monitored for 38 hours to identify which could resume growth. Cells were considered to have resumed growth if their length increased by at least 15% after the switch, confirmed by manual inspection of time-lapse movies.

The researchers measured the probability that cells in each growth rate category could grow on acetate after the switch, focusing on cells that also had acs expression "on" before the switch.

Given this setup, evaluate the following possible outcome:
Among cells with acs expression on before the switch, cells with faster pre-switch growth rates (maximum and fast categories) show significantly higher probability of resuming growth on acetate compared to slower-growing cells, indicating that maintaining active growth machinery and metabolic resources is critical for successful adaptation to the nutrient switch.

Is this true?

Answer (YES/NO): NO